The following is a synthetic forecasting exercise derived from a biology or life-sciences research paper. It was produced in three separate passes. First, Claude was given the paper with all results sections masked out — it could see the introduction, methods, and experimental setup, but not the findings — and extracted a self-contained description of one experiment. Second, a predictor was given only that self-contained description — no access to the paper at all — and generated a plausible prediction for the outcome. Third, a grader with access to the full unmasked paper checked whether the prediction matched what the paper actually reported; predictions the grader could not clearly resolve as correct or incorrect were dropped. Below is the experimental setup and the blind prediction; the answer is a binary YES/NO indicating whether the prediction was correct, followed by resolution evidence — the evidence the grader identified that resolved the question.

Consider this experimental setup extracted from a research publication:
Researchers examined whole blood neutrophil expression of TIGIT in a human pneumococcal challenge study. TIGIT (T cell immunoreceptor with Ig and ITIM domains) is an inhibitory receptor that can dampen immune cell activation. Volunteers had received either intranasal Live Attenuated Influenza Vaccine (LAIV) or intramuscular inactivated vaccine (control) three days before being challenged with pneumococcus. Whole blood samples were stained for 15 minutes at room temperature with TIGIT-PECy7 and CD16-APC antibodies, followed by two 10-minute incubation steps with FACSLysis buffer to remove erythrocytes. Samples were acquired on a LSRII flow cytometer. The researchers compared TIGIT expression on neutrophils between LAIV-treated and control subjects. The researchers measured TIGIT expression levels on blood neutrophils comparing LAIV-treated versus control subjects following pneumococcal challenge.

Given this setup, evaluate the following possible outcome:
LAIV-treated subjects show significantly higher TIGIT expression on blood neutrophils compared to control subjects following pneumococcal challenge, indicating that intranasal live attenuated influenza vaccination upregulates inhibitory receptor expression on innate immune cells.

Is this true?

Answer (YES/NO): YES